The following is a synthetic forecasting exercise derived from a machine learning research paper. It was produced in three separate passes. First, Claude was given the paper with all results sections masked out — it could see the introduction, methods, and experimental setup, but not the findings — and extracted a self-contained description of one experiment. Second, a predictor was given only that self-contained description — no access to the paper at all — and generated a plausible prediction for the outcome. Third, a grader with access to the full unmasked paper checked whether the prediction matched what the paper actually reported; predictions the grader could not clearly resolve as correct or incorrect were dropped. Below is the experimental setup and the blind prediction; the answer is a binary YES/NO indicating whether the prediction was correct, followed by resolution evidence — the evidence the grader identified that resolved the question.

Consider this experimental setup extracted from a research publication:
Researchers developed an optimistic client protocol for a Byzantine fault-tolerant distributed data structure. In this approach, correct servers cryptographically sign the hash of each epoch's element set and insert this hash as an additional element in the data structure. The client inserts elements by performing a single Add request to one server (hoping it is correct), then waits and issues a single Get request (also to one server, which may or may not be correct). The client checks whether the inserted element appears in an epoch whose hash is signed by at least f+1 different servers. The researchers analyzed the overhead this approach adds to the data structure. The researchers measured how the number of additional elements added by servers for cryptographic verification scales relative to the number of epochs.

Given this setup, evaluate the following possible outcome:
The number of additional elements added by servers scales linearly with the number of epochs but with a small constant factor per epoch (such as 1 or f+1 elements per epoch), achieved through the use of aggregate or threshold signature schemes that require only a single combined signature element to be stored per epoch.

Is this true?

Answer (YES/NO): NO